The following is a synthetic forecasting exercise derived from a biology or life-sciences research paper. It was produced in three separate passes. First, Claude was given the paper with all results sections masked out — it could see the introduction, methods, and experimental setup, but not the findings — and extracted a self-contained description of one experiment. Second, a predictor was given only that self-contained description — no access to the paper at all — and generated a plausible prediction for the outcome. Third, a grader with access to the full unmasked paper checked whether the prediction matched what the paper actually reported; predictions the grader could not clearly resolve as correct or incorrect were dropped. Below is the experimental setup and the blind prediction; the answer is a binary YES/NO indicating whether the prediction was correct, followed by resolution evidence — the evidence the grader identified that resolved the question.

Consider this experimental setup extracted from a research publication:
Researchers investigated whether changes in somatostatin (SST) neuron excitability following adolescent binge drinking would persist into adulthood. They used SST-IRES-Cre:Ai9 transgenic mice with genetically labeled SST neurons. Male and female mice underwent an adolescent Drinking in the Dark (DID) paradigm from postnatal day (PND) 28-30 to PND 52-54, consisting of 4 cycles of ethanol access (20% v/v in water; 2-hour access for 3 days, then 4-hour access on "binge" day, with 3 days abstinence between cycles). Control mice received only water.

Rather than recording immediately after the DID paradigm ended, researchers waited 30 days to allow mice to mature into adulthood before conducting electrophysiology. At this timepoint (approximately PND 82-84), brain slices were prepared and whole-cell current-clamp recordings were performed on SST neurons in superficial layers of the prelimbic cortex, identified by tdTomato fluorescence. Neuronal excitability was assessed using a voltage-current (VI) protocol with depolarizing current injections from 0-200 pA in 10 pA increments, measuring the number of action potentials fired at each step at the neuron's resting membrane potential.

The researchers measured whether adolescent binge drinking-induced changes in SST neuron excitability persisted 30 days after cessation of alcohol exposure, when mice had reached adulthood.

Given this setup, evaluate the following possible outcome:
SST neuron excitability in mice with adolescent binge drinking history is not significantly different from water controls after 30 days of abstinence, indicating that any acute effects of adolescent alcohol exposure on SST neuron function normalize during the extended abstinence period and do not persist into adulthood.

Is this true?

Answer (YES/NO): NO